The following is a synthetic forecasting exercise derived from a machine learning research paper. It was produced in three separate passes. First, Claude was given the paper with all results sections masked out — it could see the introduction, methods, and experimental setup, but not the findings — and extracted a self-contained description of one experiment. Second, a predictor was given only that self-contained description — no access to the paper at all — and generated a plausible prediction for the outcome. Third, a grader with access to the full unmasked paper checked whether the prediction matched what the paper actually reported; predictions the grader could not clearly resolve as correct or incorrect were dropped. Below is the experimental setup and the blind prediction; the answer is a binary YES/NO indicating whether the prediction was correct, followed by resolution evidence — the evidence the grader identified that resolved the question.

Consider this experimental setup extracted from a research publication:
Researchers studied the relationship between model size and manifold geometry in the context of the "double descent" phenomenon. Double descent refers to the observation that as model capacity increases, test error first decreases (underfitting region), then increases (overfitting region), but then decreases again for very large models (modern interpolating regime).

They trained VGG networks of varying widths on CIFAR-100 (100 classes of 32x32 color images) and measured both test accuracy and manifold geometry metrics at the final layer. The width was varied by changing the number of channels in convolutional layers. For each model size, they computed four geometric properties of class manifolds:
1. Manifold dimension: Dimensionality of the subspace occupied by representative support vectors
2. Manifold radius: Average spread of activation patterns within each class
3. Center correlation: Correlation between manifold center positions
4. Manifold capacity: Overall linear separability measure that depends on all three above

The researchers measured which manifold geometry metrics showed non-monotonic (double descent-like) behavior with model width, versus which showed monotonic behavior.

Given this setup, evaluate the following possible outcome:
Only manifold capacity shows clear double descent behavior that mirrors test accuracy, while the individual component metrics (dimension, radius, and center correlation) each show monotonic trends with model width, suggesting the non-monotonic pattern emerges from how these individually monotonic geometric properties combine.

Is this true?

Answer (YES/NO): NO